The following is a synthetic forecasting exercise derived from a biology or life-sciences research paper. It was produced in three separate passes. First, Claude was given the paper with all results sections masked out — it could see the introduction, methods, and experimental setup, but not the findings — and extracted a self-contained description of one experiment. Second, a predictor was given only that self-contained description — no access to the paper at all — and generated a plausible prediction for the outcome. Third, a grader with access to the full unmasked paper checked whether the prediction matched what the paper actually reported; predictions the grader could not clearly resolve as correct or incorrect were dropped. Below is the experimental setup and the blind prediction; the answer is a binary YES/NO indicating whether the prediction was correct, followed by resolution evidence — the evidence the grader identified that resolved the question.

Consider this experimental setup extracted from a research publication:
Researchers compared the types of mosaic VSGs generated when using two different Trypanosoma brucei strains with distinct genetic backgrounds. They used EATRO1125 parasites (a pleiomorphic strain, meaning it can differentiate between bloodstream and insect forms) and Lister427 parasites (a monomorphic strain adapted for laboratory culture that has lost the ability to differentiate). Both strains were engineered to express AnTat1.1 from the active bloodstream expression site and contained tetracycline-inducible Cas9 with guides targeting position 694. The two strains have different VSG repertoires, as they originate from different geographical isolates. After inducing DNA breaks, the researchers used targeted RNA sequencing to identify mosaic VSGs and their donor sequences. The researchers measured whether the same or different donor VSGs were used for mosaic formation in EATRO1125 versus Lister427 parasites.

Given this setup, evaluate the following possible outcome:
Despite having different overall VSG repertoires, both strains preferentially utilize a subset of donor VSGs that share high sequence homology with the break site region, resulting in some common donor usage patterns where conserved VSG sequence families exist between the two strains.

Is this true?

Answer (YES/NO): NO